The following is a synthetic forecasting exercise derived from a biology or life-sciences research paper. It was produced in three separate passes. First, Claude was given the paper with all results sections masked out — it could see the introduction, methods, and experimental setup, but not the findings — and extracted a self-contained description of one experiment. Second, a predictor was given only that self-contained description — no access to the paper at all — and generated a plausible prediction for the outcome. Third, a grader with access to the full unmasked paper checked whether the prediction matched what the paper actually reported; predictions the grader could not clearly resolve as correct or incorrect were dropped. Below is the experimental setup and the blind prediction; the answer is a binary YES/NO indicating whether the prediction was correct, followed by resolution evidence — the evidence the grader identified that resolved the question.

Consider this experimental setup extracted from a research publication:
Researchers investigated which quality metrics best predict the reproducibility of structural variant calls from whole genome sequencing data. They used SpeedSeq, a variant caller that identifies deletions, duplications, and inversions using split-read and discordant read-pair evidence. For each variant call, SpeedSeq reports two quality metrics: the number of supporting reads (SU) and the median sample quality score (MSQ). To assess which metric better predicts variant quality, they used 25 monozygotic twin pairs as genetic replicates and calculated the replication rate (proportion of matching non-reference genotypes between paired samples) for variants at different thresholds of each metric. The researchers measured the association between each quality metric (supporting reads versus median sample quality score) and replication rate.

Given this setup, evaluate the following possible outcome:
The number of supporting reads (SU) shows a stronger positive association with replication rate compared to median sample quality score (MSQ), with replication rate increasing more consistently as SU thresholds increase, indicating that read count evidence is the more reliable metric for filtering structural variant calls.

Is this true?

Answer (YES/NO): NO